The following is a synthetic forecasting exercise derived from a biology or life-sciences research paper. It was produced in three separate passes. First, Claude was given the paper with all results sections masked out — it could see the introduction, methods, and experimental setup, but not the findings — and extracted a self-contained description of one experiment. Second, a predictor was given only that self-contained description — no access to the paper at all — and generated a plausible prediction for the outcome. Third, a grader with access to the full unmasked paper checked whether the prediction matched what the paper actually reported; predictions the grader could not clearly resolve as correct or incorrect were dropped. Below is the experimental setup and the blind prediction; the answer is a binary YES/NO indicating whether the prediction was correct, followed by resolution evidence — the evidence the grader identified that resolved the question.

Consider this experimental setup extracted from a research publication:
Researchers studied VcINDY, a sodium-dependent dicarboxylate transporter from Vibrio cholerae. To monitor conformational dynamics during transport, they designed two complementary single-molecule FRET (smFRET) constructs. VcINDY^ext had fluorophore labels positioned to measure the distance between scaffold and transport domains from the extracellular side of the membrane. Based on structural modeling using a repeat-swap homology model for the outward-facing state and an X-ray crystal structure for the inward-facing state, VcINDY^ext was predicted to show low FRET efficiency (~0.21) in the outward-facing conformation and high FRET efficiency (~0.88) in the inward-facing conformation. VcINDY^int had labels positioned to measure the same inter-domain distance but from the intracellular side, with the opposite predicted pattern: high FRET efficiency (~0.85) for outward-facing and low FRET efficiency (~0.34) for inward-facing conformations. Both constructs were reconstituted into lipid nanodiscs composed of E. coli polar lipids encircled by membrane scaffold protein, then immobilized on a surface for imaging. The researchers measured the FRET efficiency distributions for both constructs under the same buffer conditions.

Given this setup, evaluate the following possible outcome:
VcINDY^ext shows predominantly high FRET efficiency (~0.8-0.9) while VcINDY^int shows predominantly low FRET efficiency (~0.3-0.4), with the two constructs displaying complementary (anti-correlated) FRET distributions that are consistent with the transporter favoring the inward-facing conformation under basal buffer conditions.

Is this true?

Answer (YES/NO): NO